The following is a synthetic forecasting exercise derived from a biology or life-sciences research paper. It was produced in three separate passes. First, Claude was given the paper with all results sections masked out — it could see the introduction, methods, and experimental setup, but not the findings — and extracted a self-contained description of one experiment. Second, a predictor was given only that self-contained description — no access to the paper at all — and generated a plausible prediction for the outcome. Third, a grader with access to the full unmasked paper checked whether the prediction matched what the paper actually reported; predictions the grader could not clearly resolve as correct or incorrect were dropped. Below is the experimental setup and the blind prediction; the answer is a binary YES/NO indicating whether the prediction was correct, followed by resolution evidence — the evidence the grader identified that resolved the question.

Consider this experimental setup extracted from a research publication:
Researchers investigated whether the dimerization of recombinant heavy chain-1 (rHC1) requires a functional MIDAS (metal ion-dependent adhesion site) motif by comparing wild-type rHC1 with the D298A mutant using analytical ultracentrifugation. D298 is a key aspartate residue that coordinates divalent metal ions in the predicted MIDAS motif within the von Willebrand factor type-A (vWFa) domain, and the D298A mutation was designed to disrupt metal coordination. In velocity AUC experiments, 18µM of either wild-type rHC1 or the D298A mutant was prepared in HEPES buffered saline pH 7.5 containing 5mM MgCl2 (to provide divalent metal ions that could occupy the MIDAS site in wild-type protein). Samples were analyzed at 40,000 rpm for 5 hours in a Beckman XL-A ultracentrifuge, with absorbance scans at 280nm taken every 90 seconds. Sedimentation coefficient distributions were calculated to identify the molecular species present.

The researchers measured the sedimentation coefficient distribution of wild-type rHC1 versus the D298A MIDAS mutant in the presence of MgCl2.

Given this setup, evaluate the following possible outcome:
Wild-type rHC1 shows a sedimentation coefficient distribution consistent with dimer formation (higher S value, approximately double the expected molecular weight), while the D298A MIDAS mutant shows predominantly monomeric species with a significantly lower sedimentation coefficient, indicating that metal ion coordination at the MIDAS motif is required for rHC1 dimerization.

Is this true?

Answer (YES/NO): YES